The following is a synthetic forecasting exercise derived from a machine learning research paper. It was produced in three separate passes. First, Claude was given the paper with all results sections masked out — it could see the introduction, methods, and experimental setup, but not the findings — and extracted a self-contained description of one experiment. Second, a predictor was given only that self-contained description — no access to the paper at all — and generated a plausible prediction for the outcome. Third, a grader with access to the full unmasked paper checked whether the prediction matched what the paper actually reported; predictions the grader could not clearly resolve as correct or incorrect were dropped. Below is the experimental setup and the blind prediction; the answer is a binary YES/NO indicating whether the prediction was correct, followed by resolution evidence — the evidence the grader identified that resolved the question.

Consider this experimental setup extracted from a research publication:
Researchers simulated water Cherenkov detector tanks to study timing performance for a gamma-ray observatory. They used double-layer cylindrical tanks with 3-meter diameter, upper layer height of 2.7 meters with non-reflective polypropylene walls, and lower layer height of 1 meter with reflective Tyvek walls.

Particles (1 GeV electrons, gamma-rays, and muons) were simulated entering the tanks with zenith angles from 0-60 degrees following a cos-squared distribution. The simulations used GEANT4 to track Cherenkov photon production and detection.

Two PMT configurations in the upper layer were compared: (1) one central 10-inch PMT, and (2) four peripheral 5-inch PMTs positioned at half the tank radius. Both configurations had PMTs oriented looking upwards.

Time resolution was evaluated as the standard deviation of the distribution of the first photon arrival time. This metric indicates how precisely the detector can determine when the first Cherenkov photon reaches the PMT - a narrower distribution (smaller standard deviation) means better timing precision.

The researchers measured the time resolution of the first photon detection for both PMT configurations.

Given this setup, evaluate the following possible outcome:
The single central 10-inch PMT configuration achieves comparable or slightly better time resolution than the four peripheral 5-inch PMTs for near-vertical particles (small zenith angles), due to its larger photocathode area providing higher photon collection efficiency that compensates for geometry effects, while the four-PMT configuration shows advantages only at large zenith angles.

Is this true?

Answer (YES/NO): NO